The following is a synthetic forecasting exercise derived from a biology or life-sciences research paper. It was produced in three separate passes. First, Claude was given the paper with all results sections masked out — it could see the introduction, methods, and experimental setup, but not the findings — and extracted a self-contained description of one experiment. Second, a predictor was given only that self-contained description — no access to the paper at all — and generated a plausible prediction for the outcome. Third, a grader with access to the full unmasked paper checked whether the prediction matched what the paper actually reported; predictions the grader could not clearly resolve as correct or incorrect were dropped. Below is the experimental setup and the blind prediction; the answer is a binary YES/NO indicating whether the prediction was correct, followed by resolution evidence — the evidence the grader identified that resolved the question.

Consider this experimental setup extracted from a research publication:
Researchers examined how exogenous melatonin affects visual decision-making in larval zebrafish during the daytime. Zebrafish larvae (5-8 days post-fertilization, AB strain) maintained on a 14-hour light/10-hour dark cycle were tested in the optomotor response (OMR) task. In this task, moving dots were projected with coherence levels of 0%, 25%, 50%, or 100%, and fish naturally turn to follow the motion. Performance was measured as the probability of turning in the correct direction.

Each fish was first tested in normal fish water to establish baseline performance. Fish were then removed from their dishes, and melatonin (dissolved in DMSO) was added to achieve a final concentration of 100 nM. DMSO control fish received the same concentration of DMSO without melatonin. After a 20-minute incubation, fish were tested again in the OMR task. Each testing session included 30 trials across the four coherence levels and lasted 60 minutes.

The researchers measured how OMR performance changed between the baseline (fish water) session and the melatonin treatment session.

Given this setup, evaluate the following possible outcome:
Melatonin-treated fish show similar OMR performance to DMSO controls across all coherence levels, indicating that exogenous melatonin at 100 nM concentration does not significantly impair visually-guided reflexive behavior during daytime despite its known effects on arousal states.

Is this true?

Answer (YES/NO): NO